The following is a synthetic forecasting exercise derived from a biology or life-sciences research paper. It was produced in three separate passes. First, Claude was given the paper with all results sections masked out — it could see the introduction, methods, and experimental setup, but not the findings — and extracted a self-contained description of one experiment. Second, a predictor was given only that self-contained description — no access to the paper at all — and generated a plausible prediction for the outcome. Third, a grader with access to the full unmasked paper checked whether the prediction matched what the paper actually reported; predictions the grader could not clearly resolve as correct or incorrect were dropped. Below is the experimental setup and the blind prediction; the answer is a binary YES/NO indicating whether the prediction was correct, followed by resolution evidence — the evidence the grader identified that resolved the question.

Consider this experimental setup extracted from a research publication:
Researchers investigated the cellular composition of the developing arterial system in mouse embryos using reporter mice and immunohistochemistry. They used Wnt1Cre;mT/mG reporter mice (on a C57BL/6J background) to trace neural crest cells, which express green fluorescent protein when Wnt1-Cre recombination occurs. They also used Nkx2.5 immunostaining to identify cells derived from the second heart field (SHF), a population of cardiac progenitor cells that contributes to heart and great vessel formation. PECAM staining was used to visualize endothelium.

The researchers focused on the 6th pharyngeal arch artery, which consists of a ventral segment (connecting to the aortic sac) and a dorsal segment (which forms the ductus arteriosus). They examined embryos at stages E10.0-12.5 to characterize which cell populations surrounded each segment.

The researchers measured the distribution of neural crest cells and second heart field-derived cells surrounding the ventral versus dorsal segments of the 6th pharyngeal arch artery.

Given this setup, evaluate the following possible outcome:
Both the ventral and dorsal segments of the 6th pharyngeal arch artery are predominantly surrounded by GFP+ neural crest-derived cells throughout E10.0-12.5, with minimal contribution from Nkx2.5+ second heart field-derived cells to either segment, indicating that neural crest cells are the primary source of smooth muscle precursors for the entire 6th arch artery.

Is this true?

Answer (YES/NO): NO